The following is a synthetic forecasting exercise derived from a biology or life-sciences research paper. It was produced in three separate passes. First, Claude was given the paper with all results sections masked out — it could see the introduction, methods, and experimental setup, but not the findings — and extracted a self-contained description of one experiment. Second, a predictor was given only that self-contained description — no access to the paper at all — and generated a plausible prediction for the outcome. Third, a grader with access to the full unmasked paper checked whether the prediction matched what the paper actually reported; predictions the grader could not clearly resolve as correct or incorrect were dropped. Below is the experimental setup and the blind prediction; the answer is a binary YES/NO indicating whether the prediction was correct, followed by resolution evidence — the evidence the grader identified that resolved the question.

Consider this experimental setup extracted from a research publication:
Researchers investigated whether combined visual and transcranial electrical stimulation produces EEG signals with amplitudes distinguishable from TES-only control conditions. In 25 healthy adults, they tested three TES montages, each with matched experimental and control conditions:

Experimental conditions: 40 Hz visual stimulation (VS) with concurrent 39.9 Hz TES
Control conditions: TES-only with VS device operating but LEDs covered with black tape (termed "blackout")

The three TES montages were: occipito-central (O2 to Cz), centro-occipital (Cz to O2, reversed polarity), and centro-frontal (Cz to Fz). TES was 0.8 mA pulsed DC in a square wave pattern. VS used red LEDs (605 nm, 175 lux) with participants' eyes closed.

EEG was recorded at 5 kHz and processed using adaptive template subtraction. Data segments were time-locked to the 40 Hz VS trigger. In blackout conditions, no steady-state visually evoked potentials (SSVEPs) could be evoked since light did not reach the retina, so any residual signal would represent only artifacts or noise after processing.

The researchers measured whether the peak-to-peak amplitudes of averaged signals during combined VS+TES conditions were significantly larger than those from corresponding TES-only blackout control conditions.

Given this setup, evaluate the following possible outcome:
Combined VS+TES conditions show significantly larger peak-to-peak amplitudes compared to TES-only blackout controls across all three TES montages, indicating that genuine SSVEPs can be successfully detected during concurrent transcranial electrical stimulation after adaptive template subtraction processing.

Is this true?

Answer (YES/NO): NO